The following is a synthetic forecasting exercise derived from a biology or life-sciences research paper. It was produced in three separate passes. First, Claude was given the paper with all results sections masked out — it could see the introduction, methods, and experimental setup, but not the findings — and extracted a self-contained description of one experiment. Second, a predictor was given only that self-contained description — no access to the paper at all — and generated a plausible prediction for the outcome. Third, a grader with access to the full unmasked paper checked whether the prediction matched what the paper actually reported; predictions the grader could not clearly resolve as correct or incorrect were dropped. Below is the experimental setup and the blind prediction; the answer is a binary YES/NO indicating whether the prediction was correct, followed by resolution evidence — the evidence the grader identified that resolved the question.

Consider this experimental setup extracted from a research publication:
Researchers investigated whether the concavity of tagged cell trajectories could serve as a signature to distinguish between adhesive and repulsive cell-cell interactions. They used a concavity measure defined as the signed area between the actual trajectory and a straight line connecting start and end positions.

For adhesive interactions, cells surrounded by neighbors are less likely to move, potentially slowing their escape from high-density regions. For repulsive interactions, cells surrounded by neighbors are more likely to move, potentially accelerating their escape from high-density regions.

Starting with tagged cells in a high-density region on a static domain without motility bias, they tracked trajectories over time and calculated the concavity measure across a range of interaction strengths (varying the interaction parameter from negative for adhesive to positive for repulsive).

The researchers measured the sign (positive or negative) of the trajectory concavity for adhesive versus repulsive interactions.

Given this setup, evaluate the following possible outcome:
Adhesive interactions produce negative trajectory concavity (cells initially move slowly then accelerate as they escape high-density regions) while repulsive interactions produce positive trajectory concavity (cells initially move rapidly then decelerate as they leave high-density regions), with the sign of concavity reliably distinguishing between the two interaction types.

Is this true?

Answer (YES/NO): YES